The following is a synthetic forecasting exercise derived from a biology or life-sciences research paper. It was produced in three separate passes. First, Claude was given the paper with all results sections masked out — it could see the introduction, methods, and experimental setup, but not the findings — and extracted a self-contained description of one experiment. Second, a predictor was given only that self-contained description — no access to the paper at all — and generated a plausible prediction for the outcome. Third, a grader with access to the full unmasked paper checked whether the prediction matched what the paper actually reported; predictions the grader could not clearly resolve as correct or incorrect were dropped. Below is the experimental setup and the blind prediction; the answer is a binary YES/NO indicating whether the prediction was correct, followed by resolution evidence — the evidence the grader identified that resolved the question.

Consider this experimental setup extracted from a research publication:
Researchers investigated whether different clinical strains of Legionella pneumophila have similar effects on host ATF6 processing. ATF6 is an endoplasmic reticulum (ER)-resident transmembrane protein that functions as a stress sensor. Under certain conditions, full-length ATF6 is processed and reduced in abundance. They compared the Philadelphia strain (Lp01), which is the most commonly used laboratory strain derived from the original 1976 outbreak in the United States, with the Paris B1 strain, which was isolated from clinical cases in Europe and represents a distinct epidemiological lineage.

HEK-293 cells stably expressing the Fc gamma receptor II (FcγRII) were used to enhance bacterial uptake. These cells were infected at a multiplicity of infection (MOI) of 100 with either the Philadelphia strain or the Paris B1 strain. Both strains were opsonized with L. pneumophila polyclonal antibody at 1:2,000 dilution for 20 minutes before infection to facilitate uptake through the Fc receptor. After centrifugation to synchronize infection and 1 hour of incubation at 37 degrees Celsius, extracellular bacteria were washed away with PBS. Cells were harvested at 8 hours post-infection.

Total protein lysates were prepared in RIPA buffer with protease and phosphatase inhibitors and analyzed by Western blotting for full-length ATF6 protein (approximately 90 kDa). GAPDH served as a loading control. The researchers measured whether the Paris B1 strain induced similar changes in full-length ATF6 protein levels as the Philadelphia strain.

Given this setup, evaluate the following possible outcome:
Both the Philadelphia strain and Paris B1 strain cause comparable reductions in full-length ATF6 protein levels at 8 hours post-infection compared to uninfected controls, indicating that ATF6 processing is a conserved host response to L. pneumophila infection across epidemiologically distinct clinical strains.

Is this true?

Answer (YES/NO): NO